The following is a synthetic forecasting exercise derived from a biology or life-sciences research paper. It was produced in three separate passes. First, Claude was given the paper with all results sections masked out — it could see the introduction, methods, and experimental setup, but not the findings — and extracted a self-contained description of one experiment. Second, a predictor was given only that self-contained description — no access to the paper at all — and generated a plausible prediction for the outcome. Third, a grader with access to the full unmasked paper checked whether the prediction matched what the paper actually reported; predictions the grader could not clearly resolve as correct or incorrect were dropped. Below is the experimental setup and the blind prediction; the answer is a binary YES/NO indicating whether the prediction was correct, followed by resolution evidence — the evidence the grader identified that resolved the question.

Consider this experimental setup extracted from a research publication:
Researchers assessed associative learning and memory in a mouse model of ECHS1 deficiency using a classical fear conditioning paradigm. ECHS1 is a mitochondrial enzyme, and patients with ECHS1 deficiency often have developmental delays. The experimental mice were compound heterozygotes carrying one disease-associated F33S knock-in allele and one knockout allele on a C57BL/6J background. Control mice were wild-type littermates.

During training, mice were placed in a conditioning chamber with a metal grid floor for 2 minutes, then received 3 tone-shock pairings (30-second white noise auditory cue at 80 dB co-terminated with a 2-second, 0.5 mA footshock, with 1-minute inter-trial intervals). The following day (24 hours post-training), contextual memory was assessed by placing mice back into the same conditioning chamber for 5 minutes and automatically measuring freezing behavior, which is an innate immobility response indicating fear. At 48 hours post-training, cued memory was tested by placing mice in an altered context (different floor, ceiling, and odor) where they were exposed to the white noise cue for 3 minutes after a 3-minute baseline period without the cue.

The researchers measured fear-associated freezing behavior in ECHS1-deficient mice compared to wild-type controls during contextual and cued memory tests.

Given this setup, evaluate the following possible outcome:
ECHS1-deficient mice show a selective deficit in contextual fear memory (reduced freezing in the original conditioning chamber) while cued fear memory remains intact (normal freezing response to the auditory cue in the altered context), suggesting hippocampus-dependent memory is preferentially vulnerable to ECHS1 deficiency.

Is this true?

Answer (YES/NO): NO